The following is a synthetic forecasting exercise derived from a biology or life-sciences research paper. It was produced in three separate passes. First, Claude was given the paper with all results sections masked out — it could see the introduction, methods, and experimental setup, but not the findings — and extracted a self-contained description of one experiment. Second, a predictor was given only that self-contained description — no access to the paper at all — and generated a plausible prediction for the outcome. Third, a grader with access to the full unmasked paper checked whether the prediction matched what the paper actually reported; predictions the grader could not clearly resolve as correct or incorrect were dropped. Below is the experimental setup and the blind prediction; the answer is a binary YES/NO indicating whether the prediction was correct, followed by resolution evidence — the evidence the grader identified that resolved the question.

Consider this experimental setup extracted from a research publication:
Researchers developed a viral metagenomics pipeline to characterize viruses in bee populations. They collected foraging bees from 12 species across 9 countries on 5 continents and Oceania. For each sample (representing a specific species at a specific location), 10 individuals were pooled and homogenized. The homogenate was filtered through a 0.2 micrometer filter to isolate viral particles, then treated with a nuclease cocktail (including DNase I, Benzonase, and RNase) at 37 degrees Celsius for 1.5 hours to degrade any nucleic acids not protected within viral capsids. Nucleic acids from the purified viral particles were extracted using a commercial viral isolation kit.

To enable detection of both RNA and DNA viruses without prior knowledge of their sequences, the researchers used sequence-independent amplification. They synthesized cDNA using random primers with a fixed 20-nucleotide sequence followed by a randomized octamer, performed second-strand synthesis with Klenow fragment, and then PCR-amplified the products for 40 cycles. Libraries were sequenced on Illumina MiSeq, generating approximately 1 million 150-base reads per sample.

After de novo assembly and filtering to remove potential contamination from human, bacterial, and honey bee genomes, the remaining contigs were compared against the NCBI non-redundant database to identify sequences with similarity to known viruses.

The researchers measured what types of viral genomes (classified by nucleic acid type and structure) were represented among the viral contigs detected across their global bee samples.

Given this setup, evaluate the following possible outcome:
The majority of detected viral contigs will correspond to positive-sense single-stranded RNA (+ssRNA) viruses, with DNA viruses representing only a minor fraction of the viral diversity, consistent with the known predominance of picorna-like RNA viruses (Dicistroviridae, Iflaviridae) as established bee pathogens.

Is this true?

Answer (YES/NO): YES